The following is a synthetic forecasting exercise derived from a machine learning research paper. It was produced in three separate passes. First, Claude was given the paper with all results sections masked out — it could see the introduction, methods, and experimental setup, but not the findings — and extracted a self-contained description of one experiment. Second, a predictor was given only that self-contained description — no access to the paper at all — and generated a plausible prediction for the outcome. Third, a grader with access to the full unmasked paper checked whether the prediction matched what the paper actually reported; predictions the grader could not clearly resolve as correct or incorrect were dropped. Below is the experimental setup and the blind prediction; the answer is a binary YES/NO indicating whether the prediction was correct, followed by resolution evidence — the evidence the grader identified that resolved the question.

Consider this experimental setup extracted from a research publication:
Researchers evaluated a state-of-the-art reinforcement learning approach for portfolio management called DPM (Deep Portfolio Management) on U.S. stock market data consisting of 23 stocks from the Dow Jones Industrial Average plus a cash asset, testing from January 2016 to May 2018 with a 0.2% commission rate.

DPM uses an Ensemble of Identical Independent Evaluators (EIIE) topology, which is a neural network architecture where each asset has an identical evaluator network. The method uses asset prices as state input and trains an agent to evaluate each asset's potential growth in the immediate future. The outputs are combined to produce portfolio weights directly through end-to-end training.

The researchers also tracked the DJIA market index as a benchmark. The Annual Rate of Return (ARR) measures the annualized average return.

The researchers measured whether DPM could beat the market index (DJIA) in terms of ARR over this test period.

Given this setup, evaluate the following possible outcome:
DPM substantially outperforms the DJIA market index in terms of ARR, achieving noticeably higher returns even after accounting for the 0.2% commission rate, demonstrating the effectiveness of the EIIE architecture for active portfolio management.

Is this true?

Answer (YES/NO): NO